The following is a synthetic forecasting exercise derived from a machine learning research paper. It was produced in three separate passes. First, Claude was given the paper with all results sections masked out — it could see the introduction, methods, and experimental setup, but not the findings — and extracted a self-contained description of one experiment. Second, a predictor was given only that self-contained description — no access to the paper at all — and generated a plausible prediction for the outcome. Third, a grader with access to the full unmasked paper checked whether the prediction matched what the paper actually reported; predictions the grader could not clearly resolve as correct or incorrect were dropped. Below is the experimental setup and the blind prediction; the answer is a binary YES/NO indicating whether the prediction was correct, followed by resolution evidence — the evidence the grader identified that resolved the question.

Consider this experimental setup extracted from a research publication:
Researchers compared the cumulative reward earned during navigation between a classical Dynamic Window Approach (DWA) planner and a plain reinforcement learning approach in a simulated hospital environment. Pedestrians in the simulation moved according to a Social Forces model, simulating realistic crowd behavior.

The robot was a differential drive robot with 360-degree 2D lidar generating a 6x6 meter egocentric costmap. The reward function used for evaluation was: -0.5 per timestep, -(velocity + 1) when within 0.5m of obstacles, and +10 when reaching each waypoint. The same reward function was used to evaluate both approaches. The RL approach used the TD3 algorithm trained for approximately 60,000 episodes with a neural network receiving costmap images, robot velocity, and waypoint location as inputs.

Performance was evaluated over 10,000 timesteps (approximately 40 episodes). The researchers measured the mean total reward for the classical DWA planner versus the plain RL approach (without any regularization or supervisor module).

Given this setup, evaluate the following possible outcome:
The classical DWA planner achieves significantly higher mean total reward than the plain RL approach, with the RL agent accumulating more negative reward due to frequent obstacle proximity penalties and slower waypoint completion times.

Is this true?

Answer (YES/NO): NO